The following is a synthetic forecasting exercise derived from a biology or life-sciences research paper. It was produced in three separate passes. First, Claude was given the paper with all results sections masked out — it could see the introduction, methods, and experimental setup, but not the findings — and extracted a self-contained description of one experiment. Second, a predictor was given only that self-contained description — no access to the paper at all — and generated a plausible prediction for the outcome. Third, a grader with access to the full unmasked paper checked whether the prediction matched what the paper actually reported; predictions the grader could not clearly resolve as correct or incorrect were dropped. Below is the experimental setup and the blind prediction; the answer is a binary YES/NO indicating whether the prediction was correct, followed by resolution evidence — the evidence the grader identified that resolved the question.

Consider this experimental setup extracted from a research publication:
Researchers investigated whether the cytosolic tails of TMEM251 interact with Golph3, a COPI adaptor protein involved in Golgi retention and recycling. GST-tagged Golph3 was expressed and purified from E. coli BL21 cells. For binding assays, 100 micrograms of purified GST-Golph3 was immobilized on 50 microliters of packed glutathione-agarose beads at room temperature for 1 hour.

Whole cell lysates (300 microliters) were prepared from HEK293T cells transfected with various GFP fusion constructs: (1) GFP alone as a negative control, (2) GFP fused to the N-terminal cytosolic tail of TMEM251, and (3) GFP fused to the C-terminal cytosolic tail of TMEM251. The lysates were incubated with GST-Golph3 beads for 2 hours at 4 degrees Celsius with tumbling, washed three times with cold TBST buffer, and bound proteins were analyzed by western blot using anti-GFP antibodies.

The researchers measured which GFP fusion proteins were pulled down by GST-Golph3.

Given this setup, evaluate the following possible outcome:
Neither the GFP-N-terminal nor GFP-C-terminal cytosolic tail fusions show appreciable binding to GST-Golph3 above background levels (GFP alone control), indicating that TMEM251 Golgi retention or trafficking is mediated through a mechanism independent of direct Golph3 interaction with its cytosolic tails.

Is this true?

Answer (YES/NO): NO